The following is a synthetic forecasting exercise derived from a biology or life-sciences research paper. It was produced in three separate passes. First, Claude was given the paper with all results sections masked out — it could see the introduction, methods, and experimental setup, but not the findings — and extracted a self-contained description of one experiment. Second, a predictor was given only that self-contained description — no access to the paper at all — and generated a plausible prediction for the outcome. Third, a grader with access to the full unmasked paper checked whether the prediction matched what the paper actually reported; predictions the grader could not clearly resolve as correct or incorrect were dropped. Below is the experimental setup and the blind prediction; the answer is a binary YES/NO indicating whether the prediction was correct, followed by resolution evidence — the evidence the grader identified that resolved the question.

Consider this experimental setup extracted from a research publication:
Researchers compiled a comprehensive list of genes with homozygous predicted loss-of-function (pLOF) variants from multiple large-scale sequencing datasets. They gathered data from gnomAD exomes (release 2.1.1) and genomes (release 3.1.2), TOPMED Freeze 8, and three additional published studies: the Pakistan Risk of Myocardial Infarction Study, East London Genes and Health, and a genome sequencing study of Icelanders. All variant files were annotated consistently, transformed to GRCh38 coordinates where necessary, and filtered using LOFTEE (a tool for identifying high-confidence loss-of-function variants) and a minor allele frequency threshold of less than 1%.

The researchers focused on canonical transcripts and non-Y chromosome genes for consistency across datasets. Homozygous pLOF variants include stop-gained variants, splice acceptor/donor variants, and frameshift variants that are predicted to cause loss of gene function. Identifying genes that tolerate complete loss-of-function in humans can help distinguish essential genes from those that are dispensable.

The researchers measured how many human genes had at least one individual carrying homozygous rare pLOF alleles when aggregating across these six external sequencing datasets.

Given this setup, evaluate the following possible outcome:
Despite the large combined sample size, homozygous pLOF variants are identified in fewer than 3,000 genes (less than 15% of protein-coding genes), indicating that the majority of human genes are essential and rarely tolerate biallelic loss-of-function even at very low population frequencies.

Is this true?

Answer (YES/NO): NO